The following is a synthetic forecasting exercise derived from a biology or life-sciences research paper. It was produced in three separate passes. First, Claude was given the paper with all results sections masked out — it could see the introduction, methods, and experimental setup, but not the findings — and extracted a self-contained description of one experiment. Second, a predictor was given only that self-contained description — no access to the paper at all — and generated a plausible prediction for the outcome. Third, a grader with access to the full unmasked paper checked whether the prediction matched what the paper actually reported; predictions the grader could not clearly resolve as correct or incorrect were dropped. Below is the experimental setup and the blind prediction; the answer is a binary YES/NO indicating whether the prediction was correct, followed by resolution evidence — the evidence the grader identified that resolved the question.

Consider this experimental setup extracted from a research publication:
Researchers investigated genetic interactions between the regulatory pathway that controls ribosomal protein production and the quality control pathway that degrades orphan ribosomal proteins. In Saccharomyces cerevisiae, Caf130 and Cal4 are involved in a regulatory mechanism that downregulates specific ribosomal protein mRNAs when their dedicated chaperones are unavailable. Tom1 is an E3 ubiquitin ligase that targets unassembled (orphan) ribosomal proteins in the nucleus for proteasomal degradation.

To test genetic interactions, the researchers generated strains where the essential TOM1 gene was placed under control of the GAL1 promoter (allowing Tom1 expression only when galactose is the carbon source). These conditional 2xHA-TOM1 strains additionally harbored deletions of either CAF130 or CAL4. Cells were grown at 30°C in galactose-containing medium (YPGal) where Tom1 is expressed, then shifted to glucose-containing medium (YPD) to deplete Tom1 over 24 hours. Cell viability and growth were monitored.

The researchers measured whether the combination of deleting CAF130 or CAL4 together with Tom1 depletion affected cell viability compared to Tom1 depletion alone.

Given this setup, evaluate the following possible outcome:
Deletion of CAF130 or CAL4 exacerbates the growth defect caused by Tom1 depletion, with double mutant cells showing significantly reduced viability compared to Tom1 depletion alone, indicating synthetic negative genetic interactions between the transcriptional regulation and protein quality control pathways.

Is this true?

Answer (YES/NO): YES